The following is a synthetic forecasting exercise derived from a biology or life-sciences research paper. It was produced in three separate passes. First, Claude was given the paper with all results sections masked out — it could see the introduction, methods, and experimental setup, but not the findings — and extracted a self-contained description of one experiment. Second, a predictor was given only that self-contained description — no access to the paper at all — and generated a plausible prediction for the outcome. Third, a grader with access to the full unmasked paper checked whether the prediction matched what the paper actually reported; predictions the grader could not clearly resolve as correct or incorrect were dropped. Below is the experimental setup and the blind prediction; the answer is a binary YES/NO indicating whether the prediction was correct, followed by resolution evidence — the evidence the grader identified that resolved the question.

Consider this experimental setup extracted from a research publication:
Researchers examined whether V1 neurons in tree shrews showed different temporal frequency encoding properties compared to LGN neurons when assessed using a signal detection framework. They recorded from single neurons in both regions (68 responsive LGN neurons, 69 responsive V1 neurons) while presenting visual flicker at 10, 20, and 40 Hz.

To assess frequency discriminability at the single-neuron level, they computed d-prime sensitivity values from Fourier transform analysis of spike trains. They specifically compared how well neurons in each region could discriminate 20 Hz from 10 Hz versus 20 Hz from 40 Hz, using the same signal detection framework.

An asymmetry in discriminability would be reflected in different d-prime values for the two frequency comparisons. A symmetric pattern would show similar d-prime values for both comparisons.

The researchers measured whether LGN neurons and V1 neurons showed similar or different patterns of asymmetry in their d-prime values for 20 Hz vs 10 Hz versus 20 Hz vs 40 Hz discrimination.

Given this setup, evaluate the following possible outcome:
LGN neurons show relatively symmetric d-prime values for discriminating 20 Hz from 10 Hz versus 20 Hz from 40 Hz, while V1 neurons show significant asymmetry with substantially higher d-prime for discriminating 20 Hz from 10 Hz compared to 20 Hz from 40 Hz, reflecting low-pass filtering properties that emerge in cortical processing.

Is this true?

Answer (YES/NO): NO